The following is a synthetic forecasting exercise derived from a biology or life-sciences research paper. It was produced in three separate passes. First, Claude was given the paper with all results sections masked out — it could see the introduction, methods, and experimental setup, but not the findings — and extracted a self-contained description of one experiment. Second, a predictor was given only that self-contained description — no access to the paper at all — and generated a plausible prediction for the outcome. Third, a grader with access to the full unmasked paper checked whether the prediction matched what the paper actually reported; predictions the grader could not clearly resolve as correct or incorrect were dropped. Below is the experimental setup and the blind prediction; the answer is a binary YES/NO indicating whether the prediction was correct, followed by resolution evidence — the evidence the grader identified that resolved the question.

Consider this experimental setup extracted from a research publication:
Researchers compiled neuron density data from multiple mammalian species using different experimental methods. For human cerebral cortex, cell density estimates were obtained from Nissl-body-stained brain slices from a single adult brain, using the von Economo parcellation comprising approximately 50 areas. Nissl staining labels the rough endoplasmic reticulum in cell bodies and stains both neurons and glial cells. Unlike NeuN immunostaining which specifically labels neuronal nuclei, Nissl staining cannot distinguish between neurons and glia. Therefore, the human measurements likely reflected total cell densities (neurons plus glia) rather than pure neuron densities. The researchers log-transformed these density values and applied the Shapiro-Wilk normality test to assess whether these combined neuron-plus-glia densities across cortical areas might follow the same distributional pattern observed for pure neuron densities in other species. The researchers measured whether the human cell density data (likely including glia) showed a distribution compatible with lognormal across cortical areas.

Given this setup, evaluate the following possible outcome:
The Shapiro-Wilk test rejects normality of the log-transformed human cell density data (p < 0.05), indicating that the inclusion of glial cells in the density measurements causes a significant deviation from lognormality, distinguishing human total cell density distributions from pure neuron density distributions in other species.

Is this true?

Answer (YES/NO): NO